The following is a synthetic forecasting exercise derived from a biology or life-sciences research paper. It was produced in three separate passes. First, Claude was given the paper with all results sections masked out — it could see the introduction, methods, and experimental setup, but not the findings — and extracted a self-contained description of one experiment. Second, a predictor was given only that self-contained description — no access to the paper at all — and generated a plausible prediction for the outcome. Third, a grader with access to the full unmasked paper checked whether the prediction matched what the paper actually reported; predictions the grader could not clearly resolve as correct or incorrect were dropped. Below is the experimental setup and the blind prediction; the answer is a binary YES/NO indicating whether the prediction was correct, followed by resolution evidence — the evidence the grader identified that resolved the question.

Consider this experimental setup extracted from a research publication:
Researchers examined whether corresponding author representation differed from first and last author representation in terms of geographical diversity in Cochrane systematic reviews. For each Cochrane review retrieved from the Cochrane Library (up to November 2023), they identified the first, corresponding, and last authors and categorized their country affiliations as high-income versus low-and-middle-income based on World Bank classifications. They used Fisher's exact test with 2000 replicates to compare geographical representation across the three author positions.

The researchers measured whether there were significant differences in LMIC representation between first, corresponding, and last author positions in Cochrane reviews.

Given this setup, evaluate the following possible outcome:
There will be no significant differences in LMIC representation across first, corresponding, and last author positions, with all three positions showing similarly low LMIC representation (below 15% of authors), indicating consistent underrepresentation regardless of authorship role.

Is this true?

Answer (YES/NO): NO